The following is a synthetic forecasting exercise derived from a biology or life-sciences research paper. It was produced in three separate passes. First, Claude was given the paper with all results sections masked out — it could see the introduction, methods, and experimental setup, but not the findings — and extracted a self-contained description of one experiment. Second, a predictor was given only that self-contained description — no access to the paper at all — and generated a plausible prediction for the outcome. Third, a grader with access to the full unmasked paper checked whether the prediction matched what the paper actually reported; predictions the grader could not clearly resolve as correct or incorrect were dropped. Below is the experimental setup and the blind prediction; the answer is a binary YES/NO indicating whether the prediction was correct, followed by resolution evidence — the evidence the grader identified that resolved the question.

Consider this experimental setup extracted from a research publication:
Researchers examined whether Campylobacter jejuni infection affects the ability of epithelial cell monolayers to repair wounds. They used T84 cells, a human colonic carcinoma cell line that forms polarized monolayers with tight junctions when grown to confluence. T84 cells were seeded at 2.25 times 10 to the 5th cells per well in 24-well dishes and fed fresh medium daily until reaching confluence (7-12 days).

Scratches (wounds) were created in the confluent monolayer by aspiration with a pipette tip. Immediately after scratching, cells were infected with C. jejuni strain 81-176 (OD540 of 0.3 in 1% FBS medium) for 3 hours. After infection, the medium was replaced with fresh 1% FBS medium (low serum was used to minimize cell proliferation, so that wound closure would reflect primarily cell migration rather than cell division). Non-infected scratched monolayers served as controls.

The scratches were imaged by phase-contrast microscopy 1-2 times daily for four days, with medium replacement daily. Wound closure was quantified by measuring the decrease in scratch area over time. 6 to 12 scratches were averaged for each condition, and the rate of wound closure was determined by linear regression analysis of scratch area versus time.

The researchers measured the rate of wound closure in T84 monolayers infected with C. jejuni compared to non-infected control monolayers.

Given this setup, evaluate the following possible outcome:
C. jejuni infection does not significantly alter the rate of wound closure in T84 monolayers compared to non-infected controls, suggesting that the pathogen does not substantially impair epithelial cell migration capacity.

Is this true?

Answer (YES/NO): NO